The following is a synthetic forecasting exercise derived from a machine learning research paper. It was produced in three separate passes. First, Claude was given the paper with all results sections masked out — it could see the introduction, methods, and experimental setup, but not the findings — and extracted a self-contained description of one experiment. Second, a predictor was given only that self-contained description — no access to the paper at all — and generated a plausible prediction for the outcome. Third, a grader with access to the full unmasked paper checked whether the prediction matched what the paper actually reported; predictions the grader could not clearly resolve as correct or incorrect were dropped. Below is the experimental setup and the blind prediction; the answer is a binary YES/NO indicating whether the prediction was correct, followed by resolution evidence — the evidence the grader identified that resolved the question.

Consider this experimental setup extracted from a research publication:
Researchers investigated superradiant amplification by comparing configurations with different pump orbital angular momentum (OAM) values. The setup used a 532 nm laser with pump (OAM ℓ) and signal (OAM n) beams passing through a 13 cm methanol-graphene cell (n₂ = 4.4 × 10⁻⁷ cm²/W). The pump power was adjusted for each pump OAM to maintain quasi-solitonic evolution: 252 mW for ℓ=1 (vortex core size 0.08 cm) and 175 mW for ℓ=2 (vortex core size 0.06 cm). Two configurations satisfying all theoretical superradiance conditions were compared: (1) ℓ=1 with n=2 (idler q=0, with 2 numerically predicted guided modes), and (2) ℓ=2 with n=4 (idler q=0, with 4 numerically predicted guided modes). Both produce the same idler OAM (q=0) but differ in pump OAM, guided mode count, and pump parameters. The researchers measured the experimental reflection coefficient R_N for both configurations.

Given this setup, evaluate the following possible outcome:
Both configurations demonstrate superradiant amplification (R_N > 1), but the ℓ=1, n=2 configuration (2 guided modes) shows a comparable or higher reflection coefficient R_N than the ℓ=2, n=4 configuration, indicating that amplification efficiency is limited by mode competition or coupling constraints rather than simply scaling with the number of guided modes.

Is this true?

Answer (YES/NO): YES